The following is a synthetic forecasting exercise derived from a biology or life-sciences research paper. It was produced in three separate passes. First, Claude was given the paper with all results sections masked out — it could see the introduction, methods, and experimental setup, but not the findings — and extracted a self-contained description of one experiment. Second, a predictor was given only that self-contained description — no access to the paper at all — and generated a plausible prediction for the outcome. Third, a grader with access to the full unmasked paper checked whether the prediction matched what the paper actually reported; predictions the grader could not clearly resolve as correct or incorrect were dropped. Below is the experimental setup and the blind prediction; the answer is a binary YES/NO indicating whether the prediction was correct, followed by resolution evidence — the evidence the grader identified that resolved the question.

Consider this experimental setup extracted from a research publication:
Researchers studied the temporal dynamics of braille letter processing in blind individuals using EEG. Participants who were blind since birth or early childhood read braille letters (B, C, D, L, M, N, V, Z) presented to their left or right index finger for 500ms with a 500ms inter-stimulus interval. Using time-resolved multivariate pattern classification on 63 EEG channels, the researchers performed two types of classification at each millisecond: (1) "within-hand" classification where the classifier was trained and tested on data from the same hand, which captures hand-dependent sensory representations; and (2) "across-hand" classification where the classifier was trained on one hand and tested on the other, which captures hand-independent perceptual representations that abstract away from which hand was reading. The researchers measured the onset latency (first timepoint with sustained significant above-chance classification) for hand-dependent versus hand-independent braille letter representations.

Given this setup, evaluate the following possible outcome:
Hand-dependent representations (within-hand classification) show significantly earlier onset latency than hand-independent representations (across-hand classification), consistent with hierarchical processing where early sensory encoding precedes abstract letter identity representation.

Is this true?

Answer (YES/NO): YES